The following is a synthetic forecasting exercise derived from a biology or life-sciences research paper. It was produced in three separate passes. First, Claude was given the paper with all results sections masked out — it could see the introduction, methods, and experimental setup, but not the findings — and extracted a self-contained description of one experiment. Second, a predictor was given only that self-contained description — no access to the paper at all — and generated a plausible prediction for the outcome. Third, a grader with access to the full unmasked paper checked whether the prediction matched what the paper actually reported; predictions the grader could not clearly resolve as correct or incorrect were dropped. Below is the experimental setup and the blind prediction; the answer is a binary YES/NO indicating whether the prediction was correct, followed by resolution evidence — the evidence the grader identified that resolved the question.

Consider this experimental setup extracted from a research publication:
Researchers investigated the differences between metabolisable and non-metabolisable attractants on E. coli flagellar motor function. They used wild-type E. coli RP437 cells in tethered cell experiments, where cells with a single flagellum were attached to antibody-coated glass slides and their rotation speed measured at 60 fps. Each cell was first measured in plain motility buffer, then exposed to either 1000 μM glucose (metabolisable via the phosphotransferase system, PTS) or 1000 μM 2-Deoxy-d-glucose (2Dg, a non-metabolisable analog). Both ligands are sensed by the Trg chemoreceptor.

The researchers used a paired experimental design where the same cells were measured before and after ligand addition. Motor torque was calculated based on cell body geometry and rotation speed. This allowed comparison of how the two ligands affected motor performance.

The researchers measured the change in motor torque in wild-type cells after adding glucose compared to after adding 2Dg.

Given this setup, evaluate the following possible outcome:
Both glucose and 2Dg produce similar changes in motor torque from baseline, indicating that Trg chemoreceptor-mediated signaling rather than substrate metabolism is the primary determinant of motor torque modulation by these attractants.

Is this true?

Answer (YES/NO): NO